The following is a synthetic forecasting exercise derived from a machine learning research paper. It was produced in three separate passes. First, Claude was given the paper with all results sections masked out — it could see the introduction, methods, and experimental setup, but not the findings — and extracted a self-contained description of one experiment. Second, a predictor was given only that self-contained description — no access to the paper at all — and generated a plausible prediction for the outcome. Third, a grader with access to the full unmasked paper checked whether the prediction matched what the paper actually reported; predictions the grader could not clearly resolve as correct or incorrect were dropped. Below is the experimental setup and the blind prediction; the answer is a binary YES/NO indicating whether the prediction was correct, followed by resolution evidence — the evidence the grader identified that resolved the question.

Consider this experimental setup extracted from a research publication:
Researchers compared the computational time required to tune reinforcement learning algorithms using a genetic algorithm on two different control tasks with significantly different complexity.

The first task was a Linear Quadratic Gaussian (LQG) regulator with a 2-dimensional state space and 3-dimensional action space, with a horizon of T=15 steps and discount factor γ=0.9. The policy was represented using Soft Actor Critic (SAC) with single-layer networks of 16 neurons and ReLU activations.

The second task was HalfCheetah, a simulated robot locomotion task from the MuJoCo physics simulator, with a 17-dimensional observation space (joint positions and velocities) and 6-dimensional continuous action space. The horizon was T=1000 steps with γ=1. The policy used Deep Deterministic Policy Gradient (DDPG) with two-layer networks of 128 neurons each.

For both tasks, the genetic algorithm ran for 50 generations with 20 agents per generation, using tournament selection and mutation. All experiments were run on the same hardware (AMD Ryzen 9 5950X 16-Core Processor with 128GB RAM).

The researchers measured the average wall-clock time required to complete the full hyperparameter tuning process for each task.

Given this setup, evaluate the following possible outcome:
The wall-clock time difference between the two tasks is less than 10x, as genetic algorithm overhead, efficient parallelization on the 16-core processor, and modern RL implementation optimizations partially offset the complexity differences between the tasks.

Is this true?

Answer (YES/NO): YES